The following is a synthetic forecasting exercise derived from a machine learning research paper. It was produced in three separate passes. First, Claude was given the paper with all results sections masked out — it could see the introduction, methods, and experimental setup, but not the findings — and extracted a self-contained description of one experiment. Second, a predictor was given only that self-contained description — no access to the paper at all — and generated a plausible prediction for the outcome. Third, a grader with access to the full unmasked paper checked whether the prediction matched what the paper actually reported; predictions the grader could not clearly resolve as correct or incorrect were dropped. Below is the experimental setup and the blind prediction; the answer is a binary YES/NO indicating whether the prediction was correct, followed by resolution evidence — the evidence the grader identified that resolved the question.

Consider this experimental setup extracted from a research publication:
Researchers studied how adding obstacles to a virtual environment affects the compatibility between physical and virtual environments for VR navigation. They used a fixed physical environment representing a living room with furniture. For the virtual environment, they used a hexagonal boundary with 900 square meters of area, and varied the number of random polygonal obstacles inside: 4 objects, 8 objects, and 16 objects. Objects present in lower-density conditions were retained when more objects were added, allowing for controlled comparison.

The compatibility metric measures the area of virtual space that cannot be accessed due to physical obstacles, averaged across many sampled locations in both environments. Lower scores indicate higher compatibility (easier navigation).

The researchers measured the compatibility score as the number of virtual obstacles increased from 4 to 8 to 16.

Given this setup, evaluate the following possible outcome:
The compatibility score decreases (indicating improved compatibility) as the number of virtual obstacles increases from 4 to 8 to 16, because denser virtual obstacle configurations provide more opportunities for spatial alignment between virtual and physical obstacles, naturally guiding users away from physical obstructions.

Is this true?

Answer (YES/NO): YES